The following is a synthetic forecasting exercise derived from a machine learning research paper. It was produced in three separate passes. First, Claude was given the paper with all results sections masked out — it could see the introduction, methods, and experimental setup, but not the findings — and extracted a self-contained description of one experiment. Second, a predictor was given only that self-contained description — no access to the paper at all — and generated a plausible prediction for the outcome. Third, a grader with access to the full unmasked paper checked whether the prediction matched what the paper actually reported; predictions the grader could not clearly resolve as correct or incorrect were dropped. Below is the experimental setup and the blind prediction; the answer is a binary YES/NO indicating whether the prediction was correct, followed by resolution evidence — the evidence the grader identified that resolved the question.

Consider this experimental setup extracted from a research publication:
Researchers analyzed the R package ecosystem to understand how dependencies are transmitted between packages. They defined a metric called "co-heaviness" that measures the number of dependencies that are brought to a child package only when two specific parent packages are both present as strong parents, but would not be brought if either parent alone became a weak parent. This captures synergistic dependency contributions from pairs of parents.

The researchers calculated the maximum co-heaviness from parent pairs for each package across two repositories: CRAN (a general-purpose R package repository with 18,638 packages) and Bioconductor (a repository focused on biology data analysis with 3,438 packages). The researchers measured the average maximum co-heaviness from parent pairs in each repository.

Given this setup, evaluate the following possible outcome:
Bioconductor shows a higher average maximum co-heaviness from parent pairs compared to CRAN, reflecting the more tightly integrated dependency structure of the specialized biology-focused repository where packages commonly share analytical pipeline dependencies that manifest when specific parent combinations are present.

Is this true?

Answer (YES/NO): YES